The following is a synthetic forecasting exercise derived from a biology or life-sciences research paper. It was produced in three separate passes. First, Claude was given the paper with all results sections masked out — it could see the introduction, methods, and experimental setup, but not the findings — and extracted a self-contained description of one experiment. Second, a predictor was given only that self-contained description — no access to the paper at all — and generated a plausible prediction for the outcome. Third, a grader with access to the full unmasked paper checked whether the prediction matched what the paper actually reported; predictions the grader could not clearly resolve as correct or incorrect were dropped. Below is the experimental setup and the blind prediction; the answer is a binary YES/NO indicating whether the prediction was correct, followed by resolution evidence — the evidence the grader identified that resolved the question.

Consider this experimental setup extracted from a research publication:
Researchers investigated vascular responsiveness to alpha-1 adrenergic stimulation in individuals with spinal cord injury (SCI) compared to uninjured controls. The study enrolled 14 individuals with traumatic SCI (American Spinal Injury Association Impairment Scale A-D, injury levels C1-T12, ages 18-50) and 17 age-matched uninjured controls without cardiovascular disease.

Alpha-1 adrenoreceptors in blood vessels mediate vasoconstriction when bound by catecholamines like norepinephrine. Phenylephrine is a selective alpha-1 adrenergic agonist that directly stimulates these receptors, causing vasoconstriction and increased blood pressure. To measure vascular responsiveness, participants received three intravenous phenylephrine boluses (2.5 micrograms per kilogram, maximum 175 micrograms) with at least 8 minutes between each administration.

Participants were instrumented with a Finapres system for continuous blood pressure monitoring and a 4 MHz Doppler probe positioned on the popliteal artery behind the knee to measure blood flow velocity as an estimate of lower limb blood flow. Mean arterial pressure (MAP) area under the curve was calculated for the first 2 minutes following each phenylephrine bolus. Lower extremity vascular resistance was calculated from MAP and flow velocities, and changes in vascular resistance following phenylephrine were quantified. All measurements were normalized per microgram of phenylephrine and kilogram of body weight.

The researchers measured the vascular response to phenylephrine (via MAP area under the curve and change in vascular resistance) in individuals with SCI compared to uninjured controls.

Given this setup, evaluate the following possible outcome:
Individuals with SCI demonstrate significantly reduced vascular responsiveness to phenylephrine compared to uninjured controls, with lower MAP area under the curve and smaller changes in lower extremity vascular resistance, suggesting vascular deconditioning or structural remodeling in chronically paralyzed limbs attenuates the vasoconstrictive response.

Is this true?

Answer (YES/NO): NO